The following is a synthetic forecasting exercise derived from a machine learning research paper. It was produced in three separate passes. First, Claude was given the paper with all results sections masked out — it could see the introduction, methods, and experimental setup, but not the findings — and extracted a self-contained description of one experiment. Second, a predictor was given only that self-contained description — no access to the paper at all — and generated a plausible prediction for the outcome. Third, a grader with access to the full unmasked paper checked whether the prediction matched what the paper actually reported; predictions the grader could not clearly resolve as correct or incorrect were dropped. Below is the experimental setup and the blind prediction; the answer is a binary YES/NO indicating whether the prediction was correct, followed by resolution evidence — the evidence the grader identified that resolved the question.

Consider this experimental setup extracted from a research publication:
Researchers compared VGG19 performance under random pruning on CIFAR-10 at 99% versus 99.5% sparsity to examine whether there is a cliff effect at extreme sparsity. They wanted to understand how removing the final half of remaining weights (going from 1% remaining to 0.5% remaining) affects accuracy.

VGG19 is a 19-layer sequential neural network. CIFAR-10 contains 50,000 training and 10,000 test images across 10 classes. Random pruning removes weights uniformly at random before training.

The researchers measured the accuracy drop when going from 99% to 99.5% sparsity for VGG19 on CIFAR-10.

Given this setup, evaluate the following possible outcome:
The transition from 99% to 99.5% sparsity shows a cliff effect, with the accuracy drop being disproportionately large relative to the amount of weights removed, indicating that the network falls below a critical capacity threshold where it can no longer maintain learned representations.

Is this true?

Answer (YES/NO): YES